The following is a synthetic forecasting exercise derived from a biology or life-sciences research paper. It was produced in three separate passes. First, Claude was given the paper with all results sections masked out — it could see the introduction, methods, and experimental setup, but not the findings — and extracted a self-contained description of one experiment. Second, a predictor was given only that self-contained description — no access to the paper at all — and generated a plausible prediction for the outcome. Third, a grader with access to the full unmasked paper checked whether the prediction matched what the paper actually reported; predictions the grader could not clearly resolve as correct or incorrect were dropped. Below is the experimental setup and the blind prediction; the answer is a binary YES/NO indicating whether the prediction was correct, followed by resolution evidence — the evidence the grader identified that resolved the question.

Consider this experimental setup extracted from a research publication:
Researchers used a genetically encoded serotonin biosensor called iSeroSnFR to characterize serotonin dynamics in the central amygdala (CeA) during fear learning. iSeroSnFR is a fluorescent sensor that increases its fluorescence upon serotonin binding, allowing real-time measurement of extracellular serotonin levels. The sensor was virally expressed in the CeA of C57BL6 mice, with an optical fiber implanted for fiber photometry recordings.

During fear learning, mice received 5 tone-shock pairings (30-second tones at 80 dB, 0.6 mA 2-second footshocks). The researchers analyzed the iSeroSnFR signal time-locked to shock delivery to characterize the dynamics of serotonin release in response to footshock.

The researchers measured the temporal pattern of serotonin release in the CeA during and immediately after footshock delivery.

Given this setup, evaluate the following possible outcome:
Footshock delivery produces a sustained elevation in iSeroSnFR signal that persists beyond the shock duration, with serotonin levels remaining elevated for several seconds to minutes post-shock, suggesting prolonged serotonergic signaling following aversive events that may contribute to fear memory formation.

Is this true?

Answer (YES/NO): NO